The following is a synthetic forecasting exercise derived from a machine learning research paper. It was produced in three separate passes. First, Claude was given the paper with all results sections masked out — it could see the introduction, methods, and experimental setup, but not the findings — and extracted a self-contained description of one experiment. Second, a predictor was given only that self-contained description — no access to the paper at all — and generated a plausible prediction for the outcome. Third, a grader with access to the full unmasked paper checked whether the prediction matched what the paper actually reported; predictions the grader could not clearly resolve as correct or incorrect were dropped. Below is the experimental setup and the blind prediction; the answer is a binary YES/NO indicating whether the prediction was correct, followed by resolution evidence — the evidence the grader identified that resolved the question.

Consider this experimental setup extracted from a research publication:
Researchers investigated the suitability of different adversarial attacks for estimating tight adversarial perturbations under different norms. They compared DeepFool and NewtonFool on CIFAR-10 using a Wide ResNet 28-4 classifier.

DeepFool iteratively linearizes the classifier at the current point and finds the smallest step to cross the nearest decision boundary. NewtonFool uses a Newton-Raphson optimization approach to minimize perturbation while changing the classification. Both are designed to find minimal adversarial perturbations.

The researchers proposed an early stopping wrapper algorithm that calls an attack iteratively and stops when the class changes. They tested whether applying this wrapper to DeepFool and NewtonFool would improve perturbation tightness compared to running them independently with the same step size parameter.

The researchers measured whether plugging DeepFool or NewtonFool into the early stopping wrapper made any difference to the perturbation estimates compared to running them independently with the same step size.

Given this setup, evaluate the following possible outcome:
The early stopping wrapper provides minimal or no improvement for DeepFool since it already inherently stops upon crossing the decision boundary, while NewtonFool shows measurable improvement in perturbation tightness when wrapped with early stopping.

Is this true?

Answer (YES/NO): NO